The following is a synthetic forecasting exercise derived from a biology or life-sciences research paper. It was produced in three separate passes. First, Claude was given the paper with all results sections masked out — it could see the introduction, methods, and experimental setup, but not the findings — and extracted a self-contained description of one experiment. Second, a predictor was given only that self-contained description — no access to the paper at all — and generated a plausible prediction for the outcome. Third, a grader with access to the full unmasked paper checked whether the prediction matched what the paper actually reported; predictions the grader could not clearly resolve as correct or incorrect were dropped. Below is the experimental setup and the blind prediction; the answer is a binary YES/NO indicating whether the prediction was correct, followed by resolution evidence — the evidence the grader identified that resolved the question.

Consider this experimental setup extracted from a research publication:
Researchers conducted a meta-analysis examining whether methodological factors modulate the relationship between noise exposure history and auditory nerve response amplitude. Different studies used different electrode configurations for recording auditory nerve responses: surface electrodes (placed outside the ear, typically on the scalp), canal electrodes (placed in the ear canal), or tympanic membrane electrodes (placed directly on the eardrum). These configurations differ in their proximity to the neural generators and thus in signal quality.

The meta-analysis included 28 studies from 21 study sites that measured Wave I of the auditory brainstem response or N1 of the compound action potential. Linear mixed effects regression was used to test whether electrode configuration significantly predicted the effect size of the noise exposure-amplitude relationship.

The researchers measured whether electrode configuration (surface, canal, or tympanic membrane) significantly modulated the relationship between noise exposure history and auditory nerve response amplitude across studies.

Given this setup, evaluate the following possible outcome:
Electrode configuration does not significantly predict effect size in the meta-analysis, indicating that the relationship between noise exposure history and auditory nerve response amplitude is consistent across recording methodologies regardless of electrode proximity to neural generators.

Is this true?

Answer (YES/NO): YES